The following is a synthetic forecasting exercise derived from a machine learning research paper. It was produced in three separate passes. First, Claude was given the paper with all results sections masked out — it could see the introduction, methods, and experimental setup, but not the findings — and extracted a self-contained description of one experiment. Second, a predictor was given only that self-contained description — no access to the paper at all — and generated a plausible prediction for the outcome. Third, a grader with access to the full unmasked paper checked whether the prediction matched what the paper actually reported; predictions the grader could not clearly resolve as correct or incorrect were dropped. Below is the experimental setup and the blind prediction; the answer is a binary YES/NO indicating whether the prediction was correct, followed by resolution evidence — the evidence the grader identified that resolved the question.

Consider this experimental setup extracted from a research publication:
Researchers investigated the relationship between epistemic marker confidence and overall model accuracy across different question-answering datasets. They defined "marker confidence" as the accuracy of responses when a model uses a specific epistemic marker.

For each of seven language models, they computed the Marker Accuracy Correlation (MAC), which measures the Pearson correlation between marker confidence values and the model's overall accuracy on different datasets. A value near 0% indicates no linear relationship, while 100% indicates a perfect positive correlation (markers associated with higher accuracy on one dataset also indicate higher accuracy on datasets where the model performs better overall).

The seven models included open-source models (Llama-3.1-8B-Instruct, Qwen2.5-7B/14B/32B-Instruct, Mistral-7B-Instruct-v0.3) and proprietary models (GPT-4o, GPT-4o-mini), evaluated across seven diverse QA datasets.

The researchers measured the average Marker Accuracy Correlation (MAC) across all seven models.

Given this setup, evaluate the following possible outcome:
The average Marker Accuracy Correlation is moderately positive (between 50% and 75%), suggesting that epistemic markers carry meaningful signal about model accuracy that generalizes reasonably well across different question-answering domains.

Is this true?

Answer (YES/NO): NO